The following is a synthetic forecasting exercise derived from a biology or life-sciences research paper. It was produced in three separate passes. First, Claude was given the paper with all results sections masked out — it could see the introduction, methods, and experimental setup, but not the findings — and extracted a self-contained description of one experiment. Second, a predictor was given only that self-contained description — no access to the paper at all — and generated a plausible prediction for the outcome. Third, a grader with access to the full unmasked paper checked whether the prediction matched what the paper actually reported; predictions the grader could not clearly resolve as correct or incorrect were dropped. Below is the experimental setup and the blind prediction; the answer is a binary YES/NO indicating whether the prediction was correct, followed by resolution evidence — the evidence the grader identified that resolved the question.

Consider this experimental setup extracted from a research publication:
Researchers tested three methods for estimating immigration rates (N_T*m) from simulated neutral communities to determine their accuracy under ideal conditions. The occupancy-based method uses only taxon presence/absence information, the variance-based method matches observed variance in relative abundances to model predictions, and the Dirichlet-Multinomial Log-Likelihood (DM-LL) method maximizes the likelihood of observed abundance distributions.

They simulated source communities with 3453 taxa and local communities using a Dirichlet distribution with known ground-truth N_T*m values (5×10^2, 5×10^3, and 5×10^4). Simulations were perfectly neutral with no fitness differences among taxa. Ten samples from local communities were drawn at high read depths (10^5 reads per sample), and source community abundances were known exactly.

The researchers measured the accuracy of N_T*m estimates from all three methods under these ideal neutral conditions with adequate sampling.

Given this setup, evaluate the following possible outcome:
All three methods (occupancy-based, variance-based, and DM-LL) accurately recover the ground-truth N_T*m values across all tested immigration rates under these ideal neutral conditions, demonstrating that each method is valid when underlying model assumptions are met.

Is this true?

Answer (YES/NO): YES